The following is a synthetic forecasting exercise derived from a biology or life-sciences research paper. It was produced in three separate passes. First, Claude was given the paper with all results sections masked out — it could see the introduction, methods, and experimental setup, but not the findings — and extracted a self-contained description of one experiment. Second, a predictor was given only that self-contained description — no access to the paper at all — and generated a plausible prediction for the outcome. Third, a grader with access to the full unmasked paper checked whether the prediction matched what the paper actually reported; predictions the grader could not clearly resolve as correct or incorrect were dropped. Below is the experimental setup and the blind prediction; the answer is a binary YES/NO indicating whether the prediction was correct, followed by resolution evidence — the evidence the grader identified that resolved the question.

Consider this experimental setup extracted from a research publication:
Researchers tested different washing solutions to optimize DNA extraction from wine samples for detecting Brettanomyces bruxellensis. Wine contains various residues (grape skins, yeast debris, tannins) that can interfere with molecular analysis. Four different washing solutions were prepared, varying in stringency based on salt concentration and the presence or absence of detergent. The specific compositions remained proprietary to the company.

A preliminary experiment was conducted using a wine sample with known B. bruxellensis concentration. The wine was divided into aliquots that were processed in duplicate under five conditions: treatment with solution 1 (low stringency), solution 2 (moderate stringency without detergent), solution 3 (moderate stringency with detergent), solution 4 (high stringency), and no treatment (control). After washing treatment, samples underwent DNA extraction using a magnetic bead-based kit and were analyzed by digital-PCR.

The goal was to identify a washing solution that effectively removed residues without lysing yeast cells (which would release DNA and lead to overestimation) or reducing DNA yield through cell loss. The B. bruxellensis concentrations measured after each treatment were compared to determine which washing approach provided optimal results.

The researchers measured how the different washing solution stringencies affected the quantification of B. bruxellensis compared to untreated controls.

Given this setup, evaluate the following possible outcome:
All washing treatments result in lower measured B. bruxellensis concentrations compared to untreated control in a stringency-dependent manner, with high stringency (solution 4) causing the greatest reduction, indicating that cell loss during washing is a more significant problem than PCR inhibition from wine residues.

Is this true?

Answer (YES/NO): NO